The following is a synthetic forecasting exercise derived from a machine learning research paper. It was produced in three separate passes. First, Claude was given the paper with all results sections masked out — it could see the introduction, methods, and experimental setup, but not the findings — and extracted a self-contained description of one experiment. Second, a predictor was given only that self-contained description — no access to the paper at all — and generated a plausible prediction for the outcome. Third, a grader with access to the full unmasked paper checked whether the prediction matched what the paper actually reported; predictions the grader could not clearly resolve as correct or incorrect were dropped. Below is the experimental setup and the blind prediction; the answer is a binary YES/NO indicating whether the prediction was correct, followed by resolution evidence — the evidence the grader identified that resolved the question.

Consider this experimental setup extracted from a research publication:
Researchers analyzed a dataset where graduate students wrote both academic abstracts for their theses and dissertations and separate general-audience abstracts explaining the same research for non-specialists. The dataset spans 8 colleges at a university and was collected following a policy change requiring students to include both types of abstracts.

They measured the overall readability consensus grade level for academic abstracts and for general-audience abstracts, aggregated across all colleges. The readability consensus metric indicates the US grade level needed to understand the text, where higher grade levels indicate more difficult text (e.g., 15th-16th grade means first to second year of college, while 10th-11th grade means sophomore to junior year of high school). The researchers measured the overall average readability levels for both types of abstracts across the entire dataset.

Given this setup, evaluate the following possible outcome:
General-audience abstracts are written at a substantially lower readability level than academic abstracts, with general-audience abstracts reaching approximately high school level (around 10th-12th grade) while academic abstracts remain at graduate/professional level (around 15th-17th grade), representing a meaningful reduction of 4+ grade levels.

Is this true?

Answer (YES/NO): NO